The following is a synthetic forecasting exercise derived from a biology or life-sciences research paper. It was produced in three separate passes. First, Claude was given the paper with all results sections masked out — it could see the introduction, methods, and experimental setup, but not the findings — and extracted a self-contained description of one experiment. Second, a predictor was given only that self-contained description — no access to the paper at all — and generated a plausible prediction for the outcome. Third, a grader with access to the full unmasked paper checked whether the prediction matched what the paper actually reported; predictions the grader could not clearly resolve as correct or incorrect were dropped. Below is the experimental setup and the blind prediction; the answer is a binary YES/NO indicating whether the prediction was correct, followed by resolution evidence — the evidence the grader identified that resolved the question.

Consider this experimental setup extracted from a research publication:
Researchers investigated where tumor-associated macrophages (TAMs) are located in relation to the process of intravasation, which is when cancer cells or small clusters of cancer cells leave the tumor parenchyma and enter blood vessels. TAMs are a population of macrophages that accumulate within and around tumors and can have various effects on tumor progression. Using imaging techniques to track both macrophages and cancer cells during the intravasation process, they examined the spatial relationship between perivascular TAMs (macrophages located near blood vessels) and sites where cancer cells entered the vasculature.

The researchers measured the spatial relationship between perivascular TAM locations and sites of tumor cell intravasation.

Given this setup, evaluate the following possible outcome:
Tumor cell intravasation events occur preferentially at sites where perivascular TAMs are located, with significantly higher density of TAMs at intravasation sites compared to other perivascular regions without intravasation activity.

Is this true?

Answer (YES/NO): YES